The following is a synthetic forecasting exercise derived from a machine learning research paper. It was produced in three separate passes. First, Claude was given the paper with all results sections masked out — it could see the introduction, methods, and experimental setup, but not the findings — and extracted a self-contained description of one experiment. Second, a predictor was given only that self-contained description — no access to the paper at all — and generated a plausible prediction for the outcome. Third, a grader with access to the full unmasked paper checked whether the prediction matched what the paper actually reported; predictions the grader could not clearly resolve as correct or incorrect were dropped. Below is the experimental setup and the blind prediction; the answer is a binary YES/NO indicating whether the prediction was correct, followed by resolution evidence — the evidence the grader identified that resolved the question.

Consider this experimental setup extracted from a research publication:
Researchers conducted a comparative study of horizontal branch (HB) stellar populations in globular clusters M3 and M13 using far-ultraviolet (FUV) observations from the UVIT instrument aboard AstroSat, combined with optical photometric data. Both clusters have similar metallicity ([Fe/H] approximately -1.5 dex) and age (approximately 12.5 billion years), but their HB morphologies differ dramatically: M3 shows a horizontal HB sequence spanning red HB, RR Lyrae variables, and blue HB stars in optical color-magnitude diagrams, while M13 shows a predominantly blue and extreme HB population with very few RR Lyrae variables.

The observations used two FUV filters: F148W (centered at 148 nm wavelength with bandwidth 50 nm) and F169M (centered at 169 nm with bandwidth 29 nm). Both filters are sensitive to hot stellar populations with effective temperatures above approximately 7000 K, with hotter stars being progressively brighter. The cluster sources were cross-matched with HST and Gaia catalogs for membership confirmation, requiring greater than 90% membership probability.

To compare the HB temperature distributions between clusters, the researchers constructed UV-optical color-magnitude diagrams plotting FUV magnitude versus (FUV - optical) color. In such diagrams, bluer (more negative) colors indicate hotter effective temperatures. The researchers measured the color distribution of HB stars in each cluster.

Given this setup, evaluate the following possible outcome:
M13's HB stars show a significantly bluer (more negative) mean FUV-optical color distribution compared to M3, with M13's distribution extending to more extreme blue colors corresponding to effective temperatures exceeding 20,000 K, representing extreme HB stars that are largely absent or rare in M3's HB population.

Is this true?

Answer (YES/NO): YES